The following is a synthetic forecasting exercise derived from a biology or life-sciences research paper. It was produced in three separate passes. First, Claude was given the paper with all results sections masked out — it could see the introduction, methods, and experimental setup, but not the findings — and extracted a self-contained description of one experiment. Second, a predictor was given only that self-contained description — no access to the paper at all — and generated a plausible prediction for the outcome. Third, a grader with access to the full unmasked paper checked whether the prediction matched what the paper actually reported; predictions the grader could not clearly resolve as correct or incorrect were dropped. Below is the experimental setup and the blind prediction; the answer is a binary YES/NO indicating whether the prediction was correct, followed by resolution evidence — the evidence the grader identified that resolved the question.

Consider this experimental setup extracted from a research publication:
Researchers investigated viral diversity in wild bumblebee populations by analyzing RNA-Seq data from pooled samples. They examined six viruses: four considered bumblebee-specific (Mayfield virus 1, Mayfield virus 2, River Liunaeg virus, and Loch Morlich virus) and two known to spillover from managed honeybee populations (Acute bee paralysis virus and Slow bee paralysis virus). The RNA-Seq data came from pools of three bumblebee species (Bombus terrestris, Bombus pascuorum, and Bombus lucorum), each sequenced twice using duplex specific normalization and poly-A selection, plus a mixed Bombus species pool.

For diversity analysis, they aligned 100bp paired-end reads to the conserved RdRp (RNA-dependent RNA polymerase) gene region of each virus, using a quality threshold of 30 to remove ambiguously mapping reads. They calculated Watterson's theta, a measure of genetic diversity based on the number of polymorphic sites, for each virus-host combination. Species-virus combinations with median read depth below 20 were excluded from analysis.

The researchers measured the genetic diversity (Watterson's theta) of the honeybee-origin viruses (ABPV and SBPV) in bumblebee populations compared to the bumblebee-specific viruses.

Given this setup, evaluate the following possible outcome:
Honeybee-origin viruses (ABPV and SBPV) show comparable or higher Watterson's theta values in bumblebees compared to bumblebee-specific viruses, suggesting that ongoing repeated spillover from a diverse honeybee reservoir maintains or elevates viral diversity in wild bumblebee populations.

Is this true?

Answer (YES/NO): NO